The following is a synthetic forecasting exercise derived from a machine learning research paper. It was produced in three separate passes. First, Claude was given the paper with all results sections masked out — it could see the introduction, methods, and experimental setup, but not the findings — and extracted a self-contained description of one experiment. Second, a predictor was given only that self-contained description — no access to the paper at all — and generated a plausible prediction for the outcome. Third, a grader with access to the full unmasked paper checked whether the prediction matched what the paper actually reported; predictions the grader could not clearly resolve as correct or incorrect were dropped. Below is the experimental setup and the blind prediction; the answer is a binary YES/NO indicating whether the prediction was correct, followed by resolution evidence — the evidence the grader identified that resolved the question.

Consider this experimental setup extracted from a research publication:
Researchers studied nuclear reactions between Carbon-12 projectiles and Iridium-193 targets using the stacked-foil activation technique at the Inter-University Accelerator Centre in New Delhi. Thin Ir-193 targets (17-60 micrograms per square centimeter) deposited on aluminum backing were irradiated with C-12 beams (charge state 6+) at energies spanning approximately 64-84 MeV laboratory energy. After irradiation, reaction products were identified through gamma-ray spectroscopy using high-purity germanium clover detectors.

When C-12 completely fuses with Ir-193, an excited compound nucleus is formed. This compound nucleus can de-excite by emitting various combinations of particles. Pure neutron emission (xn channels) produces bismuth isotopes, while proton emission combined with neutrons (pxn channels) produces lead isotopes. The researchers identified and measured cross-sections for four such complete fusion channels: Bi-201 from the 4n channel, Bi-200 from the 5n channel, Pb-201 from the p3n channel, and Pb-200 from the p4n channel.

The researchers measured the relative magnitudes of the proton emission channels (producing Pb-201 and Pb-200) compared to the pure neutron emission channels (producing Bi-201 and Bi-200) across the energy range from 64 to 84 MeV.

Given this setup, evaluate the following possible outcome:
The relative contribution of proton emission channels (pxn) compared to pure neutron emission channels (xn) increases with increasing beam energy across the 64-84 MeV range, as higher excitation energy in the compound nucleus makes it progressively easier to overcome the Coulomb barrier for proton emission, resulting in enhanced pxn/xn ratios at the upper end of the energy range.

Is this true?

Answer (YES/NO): YES